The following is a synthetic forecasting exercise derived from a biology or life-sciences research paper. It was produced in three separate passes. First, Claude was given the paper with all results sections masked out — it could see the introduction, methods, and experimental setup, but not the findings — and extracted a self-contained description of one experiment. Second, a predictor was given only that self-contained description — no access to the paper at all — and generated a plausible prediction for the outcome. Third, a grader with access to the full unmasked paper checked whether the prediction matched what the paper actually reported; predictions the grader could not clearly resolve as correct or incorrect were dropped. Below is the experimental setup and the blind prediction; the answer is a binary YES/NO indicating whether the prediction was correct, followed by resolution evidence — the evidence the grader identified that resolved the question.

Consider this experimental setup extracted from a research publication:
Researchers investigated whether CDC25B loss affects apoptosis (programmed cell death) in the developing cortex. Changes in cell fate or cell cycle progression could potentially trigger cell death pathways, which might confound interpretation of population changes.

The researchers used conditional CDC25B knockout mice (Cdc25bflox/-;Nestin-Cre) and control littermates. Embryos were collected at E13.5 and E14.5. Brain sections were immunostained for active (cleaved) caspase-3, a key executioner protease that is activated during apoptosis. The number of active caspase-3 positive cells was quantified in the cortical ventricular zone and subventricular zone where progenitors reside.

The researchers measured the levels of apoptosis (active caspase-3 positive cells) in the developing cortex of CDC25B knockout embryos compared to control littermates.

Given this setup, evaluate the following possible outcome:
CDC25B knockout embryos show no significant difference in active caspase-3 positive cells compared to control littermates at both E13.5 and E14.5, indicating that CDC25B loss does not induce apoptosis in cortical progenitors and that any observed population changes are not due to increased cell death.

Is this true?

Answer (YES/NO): NO